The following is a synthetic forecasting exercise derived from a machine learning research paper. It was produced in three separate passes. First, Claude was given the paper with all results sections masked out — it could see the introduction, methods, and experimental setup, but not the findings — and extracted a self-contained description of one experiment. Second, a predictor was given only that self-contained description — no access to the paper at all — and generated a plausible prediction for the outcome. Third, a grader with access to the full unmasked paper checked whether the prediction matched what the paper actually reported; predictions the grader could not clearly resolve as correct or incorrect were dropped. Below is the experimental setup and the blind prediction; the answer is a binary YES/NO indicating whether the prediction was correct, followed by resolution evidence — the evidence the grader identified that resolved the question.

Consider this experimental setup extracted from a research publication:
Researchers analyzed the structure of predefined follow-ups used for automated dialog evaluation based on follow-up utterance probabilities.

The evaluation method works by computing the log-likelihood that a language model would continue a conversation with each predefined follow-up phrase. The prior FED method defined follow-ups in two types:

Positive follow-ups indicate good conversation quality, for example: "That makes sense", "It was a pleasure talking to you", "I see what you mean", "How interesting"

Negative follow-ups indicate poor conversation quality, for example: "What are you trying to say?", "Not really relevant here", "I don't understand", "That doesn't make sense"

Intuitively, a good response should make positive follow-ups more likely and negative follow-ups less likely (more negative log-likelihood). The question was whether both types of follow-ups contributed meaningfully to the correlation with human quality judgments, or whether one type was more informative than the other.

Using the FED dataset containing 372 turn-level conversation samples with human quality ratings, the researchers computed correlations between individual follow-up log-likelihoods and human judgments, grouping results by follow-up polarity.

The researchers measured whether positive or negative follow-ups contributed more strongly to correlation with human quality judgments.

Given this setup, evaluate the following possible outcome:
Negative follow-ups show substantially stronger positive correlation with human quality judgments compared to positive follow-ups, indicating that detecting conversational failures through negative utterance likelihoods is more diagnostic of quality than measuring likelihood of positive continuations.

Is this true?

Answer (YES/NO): YES